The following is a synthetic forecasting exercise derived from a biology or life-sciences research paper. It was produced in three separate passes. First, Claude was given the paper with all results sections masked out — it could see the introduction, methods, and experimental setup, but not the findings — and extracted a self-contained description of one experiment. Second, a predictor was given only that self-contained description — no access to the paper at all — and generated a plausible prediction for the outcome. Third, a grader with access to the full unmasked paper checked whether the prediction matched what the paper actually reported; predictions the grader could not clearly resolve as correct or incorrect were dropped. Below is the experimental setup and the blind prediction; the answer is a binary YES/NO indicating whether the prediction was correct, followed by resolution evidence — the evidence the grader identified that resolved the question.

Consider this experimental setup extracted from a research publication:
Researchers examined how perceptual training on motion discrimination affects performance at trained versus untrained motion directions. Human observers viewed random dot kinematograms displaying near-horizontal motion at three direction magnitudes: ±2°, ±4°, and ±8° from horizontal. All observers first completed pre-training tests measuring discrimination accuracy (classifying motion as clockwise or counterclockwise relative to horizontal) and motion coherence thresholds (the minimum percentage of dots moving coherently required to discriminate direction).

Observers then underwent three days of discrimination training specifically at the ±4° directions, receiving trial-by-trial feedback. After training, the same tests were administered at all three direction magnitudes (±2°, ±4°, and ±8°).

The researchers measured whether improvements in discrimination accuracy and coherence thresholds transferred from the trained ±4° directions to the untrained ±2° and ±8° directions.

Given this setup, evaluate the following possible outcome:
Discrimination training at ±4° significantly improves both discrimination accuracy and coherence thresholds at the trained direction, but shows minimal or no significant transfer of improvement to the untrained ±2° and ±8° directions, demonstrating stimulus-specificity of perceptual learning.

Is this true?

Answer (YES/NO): NO